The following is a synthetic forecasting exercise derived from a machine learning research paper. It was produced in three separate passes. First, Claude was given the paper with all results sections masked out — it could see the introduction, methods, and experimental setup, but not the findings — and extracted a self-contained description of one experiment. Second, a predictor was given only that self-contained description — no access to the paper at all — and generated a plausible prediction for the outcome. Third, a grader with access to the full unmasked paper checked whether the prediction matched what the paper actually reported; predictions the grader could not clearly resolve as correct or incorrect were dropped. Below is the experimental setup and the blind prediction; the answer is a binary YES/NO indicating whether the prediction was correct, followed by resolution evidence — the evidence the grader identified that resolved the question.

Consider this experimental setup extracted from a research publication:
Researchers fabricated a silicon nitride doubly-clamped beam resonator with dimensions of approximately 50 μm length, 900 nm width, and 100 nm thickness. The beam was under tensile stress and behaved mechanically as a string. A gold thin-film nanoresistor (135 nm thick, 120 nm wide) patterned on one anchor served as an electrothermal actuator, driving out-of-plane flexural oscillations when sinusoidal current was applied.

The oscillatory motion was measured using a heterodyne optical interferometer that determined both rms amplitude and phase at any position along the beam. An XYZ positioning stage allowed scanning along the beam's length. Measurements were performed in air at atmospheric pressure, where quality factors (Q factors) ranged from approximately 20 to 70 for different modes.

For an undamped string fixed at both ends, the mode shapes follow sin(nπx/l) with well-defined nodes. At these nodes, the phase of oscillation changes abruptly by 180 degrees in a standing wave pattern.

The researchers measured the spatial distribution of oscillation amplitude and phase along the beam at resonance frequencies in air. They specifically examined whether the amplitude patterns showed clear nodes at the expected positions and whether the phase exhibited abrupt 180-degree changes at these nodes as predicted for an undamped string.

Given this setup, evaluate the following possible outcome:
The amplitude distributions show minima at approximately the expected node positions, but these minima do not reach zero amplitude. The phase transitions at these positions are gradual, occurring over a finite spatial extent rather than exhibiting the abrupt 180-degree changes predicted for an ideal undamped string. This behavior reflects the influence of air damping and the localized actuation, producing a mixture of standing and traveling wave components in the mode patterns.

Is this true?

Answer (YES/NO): YES